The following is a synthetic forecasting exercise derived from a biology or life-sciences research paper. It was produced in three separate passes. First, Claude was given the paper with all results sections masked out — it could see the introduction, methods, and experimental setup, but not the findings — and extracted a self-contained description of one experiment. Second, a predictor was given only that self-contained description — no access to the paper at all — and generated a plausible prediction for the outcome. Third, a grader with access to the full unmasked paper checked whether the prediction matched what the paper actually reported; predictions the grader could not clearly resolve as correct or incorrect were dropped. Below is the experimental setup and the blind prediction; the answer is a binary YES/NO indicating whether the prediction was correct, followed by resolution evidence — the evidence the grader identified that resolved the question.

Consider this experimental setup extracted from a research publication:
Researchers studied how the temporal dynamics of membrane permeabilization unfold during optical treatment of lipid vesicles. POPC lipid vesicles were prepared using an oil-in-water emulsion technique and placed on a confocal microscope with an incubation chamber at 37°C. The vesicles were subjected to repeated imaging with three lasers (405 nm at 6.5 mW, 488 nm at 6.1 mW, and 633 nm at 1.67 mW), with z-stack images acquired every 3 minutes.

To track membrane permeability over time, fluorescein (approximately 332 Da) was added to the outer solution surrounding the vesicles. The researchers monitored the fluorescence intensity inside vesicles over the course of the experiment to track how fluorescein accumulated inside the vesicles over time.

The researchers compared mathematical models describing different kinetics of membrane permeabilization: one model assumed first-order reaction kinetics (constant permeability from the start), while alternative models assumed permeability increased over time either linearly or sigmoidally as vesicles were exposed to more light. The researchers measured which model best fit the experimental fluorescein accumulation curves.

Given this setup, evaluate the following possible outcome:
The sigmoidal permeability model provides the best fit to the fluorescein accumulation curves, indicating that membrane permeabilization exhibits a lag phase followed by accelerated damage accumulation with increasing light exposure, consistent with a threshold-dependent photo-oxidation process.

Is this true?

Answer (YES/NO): NO